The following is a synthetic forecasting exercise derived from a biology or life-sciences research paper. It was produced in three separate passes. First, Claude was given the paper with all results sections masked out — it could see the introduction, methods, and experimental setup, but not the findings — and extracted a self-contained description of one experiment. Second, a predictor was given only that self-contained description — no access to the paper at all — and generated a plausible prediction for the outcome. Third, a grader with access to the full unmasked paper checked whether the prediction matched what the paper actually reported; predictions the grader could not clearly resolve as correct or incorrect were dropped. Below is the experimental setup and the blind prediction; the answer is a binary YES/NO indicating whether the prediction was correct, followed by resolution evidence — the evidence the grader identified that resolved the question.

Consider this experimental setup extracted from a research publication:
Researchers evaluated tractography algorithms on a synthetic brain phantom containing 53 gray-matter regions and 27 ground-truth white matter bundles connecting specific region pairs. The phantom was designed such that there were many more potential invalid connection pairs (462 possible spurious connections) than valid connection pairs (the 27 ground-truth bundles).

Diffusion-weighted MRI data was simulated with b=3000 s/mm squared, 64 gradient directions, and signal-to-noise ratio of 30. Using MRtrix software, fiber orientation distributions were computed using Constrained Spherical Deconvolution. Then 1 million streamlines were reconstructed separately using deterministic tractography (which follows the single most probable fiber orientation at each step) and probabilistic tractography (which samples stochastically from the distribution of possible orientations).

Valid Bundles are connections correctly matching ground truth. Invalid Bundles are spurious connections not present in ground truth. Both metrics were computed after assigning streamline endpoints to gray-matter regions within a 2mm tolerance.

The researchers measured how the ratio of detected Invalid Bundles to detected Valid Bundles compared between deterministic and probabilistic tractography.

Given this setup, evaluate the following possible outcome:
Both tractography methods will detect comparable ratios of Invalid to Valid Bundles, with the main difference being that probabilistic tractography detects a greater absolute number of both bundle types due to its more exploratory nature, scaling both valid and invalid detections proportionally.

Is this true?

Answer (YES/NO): NO